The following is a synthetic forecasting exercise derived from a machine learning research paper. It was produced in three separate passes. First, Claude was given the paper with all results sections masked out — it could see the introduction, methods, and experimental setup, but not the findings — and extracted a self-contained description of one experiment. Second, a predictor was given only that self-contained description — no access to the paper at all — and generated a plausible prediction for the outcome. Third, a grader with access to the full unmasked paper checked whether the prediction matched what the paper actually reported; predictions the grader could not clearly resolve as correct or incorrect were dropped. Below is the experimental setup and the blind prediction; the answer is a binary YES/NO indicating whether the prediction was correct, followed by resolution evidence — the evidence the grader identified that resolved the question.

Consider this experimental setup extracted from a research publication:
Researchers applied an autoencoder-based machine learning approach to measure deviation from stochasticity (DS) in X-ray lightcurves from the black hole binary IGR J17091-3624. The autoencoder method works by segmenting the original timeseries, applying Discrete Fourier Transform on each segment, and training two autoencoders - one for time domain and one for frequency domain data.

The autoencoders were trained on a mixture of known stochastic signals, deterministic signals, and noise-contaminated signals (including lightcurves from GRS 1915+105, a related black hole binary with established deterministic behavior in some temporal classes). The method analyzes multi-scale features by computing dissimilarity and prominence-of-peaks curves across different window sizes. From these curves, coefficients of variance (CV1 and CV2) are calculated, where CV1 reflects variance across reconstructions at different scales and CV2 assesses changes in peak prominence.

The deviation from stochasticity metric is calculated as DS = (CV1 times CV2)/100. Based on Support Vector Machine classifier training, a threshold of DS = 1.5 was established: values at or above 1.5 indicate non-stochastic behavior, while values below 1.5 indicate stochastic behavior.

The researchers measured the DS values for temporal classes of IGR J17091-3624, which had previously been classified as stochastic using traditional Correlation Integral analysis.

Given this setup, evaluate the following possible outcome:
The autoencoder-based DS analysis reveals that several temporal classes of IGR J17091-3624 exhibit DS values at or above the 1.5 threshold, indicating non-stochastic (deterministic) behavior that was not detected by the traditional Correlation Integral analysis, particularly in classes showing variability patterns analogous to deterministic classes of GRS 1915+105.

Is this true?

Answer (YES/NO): YES